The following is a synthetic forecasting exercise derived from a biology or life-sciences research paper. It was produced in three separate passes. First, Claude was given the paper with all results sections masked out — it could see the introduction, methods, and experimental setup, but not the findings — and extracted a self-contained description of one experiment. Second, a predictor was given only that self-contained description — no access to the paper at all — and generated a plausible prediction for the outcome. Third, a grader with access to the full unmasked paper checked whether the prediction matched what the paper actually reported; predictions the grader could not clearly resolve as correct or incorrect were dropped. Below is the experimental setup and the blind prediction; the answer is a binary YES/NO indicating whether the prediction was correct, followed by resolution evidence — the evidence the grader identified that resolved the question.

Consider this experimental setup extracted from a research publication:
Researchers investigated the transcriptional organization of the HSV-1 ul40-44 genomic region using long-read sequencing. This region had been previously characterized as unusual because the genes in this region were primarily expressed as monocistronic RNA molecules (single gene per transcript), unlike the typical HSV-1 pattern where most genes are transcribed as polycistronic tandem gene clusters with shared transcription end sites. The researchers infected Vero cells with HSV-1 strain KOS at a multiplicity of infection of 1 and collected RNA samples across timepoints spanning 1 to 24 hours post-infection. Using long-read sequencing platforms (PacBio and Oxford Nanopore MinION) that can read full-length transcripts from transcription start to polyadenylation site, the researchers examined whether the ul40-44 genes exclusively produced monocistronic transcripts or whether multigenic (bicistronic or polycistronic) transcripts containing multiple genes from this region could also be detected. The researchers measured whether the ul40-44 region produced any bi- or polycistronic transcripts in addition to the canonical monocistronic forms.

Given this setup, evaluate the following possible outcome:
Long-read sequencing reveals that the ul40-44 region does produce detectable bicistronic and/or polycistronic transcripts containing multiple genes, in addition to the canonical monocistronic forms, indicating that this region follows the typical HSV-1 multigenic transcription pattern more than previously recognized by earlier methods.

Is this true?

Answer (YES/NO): YES